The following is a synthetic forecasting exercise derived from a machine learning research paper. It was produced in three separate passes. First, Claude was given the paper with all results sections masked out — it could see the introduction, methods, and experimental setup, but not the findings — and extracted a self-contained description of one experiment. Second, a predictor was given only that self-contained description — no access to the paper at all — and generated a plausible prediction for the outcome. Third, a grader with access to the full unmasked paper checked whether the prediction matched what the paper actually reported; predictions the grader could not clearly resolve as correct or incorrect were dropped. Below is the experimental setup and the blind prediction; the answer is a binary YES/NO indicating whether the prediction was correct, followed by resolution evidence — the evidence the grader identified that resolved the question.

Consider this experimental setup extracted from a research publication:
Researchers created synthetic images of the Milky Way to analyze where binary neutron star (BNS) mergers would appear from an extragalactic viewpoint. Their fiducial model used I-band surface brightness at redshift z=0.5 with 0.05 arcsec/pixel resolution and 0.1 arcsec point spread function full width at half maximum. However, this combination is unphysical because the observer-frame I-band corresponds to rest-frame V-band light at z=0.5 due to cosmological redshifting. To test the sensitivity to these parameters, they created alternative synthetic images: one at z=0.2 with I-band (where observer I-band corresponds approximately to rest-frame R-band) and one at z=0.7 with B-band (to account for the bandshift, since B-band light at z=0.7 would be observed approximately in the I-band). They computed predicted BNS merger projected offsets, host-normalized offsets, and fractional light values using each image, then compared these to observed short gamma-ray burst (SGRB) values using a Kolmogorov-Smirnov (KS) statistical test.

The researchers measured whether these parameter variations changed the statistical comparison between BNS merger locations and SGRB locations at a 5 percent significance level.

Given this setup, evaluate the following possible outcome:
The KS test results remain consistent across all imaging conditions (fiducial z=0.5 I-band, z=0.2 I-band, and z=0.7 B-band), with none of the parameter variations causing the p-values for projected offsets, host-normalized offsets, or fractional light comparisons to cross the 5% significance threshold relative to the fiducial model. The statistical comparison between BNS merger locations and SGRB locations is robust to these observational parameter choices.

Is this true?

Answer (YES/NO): YES